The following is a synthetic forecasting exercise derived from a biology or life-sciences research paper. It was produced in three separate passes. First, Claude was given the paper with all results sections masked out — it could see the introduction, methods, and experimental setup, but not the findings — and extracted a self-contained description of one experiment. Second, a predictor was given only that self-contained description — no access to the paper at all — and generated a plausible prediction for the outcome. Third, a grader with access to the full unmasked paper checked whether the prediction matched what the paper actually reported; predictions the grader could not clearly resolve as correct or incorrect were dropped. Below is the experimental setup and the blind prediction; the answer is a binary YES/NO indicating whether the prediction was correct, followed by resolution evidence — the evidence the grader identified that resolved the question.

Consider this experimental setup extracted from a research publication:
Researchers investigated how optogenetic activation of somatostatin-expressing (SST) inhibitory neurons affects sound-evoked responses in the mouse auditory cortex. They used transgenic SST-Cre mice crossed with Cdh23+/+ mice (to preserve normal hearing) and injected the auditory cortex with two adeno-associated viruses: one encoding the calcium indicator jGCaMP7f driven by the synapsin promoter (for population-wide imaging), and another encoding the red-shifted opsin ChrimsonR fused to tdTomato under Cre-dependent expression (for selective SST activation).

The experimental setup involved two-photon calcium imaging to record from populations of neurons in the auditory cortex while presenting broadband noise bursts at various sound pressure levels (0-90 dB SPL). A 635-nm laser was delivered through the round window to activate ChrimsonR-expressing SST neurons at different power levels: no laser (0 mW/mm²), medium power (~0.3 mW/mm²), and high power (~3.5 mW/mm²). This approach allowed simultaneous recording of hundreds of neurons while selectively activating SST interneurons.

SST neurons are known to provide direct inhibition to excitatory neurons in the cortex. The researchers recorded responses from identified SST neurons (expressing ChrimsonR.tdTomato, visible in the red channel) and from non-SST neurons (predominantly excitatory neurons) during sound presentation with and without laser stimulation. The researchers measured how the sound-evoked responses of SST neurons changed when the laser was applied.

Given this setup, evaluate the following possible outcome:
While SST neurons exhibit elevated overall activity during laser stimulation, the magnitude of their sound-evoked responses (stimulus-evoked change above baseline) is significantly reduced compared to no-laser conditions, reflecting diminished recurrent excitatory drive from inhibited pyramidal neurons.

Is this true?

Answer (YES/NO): NO